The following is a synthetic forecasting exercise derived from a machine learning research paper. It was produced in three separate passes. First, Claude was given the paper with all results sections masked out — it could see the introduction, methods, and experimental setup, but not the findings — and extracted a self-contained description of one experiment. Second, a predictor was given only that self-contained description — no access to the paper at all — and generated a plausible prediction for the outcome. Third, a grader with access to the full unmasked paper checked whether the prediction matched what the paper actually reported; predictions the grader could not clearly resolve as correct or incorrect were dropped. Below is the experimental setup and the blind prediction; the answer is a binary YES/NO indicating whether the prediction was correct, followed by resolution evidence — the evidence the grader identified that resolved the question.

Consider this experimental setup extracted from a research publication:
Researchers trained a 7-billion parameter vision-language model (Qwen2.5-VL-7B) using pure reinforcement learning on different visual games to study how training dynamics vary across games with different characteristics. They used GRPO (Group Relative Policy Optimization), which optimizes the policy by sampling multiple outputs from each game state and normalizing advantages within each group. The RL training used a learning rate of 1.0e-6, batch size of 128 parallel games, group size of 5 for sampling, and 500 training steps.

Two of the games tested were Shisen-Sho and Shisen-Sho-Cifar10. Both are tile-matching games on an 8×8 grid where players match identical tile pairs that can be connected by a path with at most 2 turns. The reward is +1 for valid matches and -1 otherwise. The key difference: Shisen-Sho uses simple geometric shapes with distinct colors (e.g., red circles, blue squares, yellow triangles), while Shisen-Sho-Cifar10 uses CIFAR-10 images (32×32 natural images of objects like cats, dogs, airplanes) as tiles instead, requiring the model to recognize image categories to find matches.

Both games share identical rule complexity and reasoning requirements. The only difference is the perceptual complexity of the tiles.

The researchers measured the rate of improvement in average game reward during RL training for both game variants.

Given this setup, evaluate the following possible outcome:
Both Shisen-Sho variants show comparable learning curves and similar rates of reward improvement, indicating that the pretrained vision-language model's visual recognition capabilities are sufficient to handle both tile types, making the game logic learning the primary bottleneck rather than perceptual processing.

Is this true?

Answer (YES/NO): NO